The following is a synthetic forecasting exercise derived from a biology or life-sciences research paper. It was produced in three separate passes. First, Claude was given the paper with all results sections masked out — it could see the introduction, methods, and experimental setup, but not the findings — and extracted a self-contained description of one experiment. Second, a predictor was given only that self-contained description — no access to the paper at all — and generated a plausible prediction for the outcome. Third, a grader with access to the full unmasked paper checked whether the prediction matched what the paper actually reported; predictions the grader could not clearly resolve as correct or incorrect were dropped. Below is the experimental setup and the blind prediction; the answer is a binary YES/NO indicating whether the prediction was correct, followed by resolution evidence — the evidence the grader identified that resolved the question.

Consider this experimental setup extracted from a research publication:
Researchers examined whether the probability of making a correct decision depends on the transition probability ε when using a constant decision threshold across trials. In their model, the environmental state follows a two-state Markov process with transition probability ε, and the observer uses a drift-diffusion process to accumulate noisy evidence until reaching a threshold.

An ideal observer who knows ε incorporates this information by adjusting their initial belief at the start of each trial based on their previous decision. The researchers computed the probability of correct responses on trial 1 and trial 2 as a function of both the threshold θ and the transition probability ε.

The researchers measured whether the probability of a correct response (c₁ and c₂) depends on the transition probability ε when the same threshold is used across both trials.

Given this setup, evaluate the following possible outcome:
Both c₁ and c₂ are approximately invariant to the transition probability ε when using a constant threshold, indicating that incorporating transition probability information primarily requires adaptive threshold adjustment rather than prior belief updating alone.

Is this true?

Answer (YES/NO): NO